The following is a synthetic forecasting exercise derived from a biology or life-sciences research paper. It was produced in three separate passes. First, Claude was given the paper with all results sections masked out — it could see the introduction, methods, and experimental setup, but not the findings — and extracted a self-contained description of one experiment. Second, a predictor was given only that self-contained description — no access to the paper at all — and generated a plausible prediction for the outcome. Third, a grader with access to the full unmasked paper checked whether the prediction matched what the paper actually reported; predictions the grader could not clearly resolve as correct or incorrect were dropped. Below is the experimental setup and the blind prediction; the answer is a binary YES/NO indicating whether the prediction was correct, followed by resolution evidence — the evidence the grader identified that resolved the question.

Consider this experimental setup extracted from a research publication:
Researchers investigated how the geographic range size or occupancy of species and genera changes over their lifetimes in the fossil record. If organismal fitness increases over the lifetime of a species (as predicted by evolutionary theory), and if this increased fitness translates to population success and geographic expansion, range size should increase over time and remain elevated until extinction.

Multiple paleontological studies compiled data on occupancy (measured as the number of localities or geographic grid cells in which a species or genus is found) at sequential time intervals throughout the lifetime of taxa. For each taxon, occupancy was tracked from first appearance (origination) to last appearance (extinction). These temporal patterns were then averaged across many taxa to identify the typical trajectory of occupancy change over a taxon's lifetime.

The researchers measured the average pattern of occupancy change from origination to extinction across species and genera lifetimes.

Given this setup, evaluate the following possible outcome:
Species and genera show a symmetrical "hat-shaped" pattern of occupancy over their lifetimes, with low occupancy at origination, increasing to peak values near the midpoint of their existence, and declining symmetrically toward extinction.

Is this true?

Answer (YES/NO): YES